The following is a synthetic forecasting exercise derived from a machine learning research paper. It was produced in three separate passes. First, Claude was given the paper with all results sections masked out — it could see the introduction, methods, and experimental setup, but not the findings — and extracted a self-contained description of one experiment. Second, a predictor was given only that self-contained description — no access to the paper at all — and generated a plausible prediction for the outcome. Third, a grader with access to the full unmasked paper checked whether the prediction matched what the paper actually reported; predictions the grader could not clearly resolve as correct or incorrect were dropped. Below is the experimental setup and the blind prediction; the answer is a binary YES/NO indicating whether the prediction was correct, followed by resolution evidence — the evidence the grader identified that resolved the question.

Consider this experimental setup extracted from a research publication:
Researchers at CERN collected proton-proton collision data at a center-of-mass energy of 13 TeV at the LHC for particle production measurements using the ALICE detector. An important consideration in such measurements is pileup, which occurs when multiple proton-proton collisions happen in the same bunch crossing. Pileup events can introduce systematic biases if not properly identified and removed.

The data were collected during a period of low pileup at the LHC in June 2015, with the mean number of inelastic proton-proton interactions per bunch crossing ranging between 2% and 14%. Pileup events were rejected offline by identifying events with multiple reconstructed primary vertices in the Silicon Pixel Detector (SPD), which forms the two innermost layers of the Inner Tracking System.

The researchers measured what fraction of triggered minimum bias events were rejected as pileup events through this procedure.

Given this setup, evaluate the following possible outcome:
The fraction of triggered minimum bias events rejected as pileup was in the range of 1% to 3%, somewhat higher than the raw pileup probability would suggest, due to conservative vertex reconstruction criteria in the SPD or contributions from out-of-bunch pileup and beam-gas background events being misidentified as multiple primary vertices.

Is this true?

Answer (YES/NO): NO